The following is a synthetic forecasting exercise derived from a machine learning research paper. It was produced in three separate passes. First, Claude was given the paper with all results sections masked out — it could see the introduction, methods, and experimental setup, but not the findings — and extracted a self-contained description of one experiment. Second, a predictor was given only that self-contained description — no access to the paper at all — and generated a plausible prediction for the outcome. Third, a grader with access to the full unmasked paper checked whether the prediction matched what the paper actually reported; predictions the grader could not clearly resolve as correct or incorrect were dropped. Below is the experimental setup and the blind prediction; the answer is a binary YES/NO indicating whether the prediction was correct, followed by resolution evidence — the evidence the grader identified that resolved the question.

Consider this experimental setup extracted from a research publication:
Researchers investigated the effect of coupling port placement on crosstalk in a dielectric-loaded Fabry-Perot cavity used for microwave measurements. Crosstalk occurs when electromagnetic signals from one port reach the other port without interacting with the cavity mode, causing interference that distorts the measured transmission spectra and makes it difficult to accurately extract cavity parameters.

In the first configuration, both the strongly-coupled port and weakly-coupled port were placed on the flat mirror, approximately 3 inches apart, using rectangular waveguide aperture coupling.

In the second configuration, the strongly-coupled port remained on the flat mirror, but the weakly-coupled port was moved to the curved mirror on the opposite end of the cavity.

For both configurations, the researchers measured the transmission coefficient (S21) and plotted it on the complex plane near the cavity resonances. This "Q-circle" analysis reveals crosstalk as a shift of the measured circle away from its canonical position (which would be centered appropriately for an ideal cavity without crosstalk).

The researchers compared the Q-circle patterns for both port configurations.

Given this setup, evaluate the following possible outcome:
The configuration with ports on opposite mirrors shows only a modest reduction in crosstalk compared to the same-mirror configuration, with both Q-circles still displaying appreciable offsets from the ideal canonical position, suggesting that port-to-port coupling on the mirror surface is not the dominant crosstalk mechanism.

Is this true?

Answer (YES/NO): NO